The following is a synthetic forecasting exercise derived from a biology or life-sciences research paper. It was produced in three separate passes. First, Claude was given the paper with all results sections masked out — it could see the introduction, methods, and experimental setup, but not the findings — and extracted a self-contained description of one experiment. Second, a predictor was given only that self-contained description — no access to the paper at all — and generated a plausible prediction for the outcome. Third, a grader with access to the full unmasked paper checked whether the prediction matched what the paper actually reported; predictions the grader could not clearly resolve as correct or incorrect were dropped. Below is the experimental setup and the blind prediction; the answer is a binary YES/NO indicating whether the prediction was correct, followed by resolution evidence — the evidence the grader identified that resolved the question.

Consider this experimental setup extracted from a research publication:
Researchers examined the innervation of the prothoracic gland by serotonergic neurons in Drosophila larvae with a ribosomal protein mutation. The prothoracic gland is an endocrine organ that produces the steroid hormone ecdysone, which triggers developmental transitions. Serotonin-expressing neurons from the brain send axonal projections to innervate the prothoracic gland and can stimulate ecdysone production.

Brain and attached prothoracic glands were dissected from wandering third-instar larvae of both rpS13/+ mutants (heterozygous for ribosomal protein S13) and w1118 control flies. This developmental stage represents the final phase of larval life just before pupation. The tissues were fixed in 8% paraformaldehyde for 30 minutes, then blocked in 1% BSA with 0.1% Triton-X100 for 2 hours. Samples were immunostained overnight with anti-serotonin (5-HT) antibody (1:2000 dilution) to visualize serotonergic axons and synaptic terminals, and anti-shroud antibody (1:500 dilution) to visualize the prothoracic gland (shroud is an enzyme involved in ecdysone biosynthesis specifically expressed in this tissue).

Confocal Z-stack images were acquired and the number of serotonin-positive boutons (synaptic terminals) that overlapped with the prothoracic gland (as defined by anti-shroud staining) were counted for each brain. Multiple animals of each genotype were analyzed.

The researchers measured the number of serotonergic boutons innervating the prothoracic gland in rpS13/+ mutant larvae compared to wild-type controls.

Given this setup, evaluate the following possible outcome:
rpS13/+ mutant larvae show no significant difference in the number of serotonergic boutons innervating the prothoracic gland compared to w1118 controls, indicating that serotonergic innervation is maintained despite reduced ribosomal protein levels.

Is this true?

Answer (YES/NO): YES